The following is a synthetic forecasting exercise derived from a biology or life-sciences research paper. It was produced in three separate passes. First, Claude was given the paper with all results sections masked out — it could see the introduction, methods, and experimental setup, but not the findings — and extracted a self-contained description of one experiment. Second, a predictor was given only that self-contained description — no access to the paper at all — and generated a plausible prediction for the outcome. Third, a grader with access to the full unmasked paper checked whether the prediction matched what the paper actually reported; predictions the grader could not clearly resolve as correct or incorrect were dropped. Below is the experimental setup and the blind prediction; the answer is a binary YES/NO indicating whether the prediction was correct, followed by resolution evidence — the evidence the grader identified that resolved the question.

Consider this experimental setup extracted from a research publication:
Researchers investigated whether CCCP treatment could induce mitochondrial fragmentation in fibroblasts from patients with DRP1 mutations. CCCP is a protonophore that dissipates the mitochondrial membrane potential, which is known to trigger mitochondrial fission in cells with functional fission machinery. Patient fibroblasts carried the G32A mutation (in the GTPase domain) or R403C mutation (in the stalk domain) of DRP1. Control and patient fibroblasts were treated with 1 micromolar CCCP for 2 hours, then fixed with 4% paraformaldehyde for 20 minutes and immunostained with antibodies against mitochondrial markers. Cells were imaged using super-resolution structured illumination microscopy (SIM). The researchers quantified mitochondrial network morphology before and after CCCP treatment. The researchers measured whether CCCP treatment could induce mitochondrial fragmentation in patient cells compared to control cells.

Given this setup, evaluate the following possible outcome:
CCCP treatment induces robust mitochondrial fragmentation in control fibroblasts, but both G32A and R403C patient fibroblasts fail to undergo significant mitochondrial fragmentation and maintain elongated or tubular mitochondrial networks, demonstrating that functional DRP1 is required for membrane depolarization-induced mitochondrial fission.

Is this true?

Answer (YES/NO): YES